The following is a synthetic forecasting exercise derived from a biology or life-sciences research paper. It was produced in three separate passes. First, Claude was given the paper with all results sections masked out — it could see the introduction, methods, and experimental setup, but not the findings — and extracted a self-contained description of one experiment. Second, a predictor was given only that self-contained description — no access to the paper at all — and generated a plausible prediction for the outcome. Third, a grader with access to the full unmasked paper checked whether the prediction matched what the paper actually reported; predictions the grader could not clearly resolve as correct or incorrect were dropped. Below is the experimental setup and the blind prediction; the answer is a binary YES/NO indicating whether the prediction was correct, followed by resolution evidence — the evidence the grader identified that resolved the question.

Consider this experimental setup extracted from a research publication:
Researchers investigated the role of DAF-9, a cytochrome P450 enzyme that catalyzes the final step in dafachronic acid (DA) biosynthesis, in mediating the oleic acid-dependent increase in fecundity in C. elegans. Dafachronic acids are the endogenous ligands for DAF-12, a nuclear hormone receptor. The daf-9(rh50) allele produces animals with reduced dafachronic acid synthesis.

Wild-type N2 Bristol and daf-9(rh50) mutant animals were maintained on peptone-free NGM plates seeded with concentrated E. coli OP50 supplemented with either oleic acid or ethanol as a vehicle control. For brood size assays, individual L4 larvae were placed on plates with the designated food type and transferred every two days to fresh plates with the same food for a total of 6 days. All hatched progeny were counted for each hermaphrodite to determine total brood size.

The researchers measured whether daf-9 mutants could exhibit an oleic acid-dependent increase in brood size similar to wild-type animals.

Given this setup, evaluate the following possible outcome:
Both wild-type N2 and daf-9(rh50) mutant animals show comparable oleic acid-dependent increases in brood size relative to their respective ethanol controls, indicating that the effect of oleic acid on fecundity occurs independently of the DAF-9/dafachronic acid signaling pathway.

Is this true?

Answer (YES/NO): NO